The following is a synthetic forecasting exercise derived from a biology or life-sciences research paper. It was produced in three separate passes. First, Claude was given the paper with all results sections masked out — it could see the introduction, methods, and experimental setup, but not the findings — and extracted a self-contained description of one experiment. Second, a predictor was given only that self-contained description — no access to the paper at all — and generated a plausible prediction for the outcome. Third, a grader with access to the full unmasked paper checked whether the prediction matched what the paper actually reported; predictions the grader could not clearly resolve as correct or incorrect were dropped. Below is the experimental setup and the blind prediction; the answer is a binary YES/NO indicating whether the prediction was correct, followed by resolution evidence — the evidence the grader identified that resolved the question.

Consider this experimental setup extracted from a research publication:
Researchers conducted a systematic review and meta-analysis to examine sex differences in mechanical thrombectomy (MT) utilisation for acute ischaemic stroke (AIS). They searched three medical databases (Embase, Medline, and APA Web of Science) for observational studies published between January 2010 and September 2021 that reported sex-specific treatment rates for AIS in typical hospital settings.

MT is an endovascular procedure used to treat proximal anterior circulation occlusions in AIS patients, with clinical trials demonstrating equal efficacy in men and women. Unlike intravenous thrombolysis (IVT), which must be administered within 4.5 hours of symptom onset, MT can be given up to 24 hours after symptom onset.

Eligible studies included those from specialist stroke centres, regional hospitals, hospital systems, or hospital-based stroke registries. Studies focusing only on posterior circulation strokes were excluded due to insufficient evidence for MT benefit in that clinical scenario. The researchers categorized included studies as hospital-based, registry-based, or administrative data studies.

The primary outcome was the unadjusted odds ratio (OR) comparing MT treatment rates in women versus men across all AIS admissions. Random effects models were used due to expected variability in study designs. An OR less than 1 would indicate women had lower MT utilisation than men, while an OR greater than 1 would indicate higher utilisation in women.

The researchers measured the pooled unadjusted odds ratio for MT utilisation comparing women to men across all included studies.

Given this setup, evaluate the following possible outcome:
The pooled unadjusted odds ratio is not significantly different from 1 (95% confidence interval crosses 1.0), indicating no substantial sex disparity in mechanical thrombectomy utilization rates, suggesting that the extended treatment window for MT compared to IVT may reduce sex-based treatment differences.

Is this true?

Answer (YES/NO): YES